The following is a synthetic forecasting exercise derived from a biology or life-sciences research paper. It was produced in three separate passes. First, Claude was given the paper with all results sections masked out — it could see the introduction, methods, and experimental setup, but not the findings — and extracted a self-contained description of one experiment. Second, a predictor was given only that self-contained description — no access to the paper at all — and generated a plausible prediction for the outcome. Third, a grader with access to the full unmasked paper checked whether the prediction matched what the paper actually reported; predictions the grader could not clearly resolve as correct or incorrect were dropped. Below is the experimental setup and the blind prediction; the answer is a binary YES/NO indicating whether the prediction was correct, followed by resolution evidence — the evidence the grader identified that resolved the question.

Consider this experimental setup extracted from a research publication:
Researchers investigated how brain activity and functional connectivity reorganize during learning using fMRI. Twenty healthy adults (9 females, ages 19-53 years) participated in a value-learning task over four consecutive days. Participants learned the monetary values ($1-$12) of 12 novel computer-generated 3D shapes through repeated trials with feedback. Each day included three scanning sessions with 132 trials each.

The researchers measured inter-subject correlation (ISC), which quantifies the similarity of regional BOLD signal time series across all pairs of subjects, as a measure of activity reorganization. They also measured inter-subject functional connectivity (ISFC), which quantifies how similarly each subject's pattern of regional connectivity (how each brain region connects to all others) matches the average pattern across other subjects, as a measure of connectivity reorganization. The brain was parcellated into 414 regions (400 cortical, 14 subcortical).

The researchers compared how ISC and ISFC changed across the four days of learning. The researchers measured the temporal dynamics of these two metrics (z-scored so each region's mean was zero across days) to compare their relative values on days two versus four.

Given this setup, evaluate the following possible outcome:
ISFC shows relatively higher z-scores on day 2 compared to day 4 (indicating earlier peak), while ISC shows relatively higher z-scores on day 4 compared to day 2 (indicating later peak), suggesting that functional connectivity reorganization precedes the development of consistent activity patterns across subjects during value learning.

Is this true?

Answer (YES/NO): NO